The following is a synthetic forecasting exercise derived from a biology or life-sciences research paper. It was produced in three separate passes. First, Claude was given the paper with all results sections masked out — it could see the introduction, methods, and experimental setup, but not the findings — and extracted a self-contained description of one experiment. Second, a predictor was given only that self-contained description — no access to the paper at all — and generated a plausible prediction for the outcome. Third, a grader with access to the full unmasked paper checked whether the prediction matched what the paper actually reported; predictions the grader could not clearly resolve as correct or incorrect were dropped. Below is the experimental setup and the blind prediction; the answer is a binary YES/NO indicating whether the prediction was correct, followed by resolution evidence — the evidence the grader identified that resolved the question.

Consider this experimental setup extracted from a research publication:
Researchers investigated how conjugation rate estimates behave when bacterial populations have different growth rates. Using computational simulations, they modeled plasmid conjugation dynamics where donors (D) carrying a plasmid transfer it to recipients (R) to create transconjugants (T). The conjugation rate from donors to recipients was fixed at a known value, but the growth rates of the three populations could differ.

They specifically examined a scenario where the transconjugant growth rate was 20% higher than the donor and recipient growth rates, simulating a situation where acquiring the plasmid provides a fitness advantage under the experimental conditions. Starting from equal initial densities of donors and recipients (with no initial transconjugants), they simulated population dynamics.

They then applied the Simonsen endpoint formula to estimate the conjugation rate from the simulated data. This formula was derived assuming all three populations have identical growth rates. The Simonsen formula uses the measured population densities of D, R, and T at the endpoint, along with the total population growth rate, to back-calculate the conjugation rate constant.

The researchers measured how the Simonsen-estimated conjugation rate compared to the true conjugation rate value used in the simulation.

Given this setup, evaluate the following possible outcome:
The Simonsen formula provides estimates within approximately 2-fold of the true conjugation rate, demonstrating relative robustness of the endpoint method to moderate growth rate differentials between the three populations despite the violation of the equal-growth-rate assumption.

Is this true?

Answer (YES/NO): YES